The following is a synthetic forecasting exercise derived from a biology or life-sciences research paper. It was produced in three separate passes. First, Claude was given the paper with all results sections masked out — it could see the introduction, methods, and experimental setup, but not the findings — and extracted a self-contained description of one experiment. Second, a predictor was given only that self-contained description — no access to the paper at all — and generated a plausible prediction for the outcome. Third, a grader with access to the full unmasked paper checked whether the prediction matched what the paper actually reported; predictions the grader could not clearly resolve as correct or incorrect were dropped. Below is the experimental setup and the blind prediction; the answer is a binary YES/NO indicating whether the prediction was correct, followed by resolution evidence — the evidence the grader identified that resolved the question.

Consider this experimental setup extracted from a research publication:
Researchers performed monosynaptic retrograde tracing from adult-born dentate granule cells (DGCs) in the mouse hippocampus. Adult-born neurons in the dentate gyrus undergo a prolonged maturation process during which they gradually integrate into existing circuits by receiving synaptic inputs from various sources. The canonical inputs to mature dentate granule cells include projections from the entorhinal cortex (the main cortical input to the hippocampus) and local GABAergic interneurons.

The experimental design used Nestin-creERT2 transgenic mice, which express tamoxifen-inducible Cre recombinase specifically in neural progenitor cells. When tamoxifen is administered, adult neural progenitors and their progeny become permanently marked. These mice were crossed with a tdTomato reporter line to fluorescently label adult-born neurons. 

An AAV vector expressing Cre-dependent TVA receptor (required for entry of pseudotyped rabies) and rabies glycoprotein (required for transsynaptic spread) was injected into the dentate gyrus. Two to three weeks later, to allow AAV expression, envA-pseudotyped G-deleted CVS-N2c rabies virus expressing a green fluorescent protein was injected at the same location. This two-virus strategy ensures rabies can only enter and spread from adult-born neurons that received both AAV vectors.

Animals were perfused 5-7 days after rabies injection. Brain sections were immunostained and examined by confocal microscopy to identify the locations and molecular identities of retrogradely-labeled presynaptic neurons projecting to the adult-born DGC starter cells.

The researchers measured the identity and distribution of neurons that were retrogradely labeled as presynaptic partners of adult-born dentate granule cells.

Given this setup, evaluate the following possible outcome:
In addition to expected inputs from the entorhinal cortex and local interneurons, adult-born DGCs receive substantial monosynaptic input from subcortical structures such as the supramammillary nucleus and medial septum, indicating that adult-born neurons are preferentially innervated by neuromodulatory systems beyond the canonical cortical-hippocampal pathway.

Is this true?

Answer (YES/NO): NO